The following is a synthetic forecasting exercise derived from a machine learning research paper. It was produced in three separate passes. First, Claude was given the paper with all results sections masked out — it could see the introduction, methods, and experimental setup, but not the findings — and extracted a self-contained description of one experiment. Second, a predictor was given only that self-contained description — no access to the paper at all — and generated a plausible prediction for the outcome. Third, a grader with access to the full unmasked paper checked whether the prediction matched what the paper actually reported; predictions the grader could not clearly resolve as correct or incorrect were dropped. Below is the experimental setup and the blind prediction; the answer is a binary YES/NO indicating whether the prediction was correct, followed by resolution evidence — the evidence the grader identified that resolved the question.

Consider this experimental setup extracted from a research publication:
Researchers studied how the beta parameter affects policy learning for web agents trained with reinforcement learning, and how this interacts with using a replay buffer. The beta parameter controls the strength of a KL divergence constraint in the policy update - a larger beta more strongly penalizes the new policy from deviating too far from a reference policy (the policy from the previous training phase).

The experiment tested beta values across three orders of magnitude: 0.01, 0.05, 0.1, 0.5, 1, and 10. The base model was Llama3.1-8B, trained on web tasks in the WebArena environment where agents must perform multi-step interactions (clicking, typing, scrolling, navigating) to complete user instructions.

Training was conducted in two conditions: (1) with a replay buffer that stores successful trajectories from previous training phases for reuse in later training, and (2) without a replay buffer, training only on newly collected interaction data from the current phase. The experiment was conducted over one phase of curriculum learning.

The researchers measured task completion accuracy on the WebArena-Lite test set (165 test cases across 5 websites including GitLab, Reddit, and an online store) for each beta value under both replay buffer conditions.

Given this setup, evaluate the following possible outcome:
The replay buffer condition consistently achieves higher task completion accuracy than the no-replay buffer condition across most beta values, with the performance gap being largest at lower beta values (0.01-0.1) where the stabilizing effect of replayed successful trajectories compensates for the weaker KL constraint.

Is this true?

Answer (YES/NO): NO